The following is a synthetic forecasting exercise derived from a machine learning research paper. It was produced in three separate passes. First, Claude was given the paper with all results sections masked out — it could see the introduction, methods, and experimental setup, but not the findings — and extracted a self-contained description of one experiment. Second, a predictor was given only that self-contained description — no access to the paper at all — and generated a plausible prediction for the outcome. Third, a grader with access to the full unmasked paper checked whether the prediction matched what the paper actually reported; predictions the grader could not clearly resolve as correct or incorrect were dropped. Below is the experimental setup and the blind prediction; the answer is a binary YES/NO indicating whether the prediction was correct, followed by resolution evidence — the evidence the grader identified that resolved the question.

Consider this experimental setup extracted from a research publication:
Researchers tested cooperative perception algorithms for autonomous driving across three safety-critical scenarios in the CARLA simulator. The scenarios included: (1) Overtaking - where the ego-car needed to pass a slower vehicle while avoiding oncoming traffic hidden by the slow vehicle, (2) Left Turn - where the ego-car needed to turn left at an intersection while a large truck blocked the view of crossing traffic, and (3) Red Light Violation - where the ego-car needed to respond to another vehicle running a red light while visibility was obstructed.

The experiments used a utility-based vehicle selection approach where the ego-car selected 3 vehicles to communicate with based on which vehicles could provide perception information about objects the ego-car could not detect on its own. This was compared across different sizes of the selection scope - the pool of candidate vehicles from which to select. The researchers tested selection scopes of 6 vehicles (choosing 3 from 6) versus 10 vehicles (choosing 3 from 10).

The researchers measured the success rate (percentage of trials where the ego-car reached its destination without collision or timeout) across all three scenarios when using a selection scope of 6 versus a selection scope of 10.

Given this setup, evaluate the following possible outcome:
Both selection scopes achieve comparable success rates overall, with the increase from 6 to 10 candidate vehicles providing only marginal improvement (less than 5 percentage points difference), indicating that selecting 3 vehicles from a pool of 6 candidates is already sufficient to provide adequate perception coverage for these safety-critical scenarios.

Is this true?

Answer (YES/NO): YES